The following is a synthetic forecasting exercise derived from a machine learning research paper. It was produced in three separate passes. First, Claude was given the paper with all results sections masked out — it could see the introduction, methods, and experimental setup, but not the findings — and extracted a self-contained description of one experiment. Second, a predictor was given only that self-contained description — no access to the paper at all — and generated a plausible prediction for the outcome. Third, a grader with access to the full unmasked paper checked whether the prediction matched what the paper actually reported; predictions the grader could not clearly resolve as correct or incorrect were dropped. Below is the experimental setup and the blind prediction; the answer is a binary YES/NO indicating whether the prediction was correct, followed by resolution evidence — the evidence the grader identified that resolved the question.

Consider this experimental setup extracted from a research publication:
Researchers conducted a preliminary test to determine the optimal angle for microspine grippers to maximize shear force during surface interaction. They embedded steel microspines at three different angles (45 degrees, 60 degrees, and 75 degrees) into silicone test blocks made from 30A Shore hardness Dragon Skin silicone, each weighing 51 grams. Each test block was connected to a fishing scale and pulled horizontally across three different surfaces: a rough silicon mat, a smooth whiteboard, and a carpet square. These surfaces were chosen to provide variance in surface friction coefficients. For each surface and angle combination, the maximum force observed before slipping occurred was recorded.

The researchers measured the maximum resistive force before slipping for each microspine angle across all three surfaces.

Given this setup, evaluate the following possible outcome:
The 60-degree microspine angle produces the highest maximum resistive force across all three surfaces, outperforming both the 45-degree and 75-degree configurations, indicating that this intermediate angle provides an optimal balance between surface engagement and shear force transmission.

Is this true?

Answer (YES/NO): NO